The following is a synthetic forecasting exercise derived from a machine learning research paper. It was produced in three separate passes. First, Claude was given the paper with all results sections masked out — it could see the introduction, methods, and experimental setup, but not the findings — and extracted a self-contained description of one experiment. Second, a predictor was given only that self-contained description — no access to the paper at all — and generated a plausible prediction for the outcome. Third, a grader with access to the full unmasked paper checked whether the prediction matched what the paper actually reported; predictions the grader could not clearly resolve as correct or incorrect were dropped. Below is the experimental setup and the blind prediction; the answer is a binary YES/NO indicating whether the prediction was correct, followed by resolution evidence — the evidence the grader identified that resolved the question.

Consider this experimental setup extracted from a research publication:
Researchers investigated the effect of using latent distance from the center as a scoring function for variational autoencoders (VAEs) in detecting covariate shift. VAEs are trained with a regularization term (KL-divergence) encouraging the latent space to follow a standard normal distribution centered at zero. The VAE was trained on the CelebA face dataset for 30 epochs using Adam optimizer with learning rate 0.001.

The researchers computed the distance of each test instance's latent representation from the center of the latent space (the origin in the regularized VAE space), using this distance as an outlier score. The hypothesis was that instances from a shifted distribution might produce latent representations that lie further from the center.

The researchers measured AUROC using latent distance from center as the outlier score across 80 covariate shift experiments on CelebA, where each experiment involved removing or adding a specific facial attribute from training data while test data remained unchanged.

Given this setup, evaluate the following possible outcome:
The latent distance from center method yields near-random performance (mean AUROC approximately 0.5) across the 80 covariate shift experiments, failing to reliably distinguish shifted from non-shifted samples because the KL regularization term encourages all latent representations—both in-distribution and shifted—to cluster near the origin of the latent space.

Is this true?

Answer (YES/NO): YES